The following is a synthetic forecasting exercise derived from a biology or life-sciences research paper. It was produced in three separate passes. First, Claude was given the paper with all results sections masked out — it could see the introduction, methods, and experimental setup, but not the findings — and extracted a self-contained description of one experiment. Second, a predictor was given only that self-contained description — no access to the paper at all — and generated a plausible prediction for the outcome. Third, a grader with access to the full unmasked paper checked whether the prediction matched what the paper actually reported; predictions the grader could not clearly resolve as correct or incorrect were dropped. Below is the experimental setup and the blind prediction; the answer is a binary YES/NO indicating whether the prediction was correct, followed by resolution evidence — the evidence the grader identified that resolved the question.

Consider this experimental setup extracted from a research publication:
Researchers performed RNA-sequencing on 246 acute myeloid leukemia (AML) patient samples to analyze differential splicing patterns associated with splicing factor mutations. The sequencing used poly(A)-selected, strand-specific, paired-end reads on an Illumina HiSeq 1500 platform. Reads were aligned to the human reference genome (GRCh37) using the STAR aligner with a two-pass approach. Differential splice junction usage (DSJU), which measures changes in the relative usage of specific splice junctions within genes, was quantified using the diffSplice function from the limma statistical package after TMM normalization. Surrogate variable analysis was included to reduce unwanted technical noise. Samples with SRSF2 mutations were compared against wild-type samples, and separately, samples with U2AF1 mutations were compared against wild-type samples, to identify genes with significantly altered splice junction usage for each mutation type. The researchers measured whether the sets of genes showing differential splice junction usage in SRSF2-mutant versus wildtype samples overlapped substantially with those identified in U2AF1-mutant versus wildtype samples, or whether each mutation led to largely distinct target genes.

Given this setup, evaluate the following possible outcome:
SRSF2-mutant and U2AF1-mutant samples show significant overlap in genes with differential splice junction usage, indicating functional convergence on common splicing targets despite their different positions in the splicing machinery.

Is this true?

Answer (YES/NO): NO